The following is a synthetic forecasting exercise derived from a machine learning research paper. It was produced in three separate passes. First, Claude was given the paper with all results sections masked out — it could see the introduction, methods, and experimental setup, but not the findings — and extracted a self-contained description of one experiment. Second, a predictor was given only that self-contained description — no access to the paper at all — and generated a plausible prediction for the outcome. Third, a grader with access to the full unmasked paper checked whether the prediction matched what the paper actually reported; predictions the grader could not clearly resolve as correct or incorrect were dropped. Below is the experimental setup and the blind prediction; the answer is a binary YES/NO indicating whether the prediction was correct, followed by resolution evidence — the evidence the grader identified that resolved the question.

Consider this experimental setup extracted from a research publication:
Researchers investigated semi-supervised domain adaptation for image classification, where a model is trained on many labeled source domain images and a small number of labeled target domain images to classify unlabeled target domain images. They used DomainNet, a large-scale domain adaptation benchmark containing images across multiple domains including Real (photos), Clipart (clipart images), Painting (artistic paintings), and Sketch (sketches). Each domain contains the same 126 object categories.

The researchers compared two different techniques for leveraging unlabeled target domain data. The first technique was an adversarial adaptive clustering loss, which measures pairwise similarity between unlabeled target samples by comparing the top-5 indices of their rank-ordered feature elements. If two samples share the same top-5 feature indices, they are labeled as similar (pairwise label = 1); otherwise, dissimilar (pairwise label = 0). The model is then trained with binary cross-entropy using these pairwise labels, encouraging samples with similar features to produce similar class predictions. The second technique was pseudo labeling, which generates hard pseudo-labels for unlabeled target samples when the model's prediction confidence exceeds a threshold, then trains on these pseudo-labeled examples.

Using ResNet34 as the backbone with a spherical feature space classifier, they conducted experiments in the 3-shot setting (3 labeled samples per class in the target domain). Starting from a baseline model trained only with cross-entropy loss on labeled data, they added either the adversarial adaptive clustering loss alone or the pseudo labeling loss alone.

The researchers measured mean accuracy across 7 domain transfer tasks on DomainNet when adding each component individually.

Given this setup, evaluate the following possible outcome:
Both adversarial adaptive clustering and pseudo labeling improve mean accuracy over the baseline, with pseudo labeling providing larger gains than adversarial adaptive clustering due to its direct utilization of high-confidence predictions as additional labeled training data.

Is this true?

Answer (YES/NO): YES